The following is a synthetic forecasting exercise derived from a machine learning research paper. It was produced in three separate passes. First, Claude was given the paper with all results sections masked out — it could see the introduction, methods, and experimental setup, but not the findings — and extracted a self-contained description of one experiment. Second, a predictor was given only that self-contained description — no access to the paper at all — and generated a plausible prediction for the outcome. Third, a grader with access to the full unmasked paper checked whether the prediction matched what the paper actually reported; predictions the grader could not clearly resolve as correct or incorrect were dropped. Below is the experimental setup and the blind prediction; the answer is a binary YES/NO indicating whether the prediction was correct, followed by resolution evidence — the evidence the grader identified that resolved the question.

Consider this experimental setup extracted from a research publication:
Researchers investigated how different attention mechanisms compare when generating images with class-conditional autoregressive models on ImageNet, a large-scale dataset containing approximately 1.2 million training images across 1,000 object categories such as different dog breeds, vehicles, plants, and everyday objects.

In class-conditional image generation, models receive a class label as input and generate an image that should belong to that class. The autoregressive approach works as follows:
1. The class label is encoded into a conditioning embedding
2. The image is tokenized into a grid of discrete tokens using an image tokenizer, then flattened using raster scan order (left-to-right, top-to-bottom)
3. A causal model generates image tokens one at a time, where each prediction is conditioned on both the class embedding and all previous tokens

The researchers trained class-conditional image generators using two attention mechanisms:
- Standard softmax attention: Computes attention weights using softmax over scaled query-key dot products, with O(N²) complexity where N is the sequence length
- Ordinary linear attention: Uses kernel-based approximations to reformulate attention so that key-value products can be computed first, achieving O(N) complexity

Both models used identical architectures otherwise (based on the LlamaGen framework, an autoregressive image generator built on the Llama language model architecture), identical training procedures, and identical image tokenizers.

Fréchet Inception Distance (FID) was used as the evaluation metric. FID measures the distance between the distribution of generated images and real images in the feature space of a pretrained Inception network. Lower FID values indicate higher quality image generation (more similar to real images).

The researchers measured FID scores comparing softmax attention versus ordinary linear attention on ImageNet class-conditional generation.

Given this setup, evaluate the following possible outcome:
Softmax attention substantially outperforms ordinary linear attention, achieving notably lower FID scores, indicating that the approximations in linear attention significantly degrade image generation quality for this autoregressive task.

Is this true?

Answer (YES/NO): YES